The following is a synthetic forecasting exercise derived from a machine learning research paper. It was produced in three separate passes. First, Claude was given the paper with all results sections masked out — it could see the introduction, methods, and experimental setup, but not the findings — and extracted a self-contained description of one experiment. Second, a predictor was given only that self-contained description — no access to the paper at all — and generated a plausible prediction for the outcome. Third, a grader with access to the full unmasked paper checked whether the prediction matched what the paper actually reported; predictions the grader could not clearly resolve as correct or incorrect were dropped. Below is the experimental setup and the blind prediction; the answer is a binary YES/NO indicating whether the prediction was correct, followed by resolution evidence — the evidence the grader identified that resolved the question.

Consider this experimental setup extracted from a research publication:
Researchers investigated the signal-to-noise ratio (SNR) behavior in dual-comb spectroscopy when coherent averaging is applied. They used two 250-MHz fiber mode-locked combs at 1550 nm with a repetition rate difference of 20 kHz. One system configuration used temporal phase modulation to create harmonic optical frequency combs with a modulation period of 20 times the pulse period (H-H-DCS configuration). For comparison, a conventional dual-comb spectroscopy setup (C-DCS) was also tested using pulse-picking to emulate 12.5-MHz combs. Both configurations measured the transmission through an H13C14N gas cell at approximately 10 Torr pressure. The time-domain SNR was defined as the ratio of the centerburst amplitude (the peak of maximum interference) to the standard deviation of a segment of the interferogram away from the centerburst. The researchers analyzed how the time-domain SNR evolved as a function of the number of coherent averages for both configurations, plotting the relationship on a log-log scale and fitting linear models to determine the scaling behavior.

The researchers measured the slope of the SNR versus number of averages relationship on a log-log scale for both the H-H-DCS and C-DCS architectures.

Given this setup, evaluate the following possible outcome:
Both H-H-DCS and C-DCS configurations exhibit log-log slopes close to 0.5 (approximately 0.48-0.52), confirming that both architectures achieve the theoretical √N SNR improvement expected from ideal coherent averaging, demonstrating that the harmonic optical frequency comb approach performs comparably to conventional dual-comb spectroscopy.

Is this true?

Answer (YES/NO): YES